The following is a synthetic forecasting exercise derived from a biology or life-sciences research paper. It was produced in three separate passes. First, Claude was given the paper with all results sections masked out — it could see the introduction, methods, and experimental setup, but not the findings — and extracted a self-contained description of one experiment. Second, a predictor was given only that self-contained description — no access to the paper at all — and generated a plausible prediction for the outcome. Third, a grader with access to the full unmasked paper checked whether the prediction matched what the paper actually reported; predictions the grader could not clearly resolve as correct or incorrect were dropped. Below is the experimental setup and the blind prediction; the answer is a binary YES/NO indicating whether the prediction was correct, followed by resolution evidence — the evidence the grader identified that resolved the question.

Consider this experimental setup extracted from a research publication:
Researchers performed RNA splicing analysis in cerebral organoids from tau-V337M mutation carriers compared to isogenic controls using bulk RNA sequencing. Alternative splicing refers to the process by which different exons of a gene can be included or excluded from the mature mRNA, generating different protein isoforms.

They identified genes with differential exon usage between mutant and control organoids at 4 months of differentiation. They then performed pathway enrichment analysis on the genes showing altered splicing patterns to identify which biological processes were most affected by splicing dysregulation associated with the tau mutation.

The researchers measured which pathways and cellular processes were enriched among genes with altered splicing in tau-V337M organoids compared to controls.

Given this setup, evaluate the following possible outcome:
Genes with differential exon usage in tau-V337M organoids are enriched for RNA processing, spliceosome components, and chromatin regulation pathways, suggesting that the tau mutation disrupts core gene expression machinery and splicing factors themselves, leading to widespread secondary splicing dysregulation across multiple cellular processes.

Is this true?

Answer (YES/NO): NO